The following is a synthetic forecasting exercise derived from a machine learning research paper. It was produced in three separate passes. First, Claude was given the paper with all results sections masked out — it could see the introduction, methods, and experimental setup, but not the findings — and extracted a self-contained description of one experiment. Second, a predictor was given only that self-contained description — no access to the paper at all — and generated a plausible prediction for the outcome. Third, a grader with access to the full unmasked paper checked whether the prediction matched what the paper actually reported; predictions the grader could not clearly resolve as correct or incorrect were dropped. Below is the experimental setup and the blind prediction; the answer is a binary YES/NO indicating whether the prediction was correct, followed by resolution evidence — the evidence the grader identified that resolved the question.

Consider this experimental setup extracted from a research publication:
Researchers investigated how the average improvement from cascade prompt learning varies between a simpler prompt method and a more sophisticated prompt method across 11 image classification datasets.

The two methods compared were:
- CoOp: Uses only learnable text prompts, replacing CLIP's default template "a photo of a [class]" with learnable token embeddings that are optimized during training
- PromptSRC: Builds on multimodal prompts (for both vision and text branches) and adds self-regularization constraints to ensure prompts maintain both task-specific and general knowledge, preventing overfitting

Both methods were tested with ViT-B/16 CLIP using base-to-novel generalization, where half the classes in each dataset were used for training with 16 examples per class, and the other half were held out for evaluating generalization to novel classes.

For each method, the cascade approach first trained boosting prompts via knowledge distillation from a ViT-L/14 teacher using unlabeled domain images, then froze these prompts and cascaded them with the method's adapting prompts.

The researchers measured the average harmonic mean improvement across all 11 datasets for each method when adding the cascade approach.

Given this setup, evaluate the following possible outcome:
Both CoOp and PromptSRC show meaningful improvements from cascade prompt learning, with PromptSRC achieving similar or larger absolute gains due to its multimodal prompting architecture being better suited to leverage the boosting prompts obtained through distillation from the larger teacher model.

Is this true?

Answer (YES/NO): NO